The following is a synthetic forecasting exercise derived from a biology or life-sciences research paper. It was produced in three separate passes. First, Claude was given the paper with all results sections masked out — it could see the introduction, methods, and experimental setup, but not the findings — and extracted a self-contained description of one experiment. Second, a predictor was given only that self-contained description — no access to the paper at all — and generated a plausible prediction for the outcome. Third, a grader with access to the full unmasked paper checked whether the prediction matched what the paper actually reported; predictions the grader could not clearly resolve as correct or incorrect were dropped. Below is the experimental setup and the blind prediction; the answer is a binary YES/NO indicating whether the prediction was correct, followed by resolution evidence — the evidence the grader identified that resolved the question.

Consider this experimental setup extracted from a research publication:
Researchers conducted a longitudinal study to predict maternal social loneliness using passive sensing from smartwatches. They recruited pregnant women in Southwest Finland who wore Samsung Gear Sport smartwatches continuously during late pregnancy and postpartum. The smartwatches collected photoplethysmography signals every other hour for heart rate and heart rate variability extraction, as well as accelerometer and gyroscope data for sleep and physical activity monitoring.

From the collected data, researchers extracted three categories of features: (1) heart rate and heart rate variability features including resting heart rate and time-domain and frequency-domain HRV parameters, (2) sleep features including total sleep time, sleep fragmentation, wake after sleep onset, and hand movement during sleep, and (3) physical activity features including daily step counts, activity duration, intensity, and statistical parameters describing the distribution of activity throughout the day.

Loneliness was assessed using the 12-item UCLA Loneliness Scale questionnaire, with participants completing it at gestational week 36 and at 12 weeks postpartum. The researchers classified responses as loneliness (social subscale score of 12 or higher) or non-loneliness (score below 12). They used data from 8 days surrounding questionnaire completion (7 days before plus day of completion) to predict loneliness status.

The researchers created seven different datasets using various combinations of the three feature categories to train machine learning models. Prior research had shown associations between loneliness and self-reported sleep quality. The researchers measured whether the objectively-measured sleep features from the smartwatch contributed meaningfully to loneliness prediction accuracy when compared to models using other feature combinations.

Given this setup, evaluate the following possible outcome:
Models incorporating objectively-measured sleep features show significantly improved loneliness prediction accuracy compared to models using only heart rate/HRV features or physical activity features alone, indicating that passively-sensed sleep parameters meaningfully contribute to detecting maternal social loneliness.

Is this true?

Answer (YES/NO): NO